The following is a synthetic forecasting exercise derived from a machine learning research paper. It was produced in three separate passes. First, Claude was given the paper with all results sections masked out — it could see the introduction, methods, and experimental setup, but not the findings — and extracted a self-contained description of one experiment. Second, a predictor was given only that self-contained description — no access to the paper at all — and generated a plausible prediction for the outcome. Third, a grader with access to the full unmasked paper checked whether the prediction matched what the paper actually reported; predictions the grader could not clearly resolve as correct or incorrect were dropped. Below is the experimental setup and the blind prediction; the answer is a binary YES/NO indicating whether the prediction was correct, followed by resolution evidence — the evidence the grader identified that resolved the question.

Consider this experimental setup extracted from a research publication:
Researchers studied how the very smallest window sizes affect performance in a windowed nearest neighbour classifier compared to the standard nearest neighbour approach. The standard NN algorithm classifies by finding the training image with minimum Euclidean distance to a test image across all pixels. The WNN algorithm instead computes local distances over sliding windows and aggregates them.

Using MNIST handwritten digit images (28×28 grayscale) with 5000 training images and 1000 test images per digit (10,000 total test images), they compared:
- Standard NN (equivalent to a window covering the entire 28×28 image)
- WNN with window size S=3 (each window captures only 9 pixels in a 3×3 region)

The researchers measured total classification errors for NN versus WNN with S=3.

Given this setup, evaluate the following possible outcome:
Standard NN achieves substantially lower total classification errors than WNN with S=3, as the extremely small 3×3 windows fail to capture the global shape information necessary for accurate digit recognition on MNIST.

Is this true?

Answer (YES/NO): YES